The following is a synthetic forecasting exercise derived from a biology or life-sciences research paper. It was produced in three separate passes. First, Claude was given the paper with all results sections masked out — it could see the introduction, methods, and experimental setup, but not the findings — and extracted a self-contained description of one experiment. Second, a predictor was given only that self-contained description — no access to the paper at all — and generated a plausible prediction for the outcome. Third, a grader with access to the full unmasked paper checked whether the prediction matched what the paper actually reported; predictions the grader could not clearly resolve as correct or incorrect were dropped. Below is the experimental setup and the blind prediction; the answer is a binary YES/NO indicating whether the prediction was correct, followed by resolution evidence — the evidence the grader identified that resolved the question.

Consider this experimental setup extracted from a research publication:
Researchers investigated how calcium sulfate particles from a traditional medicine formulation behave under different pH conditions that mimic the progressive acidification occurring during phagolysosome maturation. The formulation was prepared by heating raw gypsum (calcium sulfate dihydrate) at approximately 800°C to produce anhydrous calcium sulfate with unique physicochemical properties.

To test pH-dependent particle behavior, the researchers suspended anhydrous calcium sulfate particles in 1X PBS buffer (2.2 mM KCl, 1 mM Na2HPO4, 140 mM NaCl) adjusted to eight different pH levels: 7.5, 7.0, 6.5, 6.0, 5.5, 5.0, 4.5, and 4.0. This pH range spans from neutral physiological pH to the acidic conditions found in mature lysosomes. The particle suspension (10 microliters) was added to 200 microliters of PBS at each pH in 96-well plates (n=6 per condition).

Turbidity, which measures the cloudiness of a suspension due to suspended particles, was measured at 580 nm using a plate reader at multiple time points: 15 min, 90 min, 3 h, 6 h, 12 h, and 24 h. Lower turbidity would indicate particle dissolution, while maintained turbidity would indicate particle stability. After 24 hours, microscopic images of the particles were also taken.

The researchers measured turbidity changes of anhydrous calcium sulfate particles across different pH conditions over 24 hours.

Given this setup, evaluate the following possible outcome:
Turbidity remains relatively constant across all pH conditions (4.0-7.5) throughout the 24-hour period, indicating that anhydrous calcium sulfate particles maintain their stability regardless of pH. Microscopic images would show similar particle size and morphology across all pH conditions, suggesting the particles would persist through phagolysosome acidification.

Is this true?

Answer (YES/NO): NO